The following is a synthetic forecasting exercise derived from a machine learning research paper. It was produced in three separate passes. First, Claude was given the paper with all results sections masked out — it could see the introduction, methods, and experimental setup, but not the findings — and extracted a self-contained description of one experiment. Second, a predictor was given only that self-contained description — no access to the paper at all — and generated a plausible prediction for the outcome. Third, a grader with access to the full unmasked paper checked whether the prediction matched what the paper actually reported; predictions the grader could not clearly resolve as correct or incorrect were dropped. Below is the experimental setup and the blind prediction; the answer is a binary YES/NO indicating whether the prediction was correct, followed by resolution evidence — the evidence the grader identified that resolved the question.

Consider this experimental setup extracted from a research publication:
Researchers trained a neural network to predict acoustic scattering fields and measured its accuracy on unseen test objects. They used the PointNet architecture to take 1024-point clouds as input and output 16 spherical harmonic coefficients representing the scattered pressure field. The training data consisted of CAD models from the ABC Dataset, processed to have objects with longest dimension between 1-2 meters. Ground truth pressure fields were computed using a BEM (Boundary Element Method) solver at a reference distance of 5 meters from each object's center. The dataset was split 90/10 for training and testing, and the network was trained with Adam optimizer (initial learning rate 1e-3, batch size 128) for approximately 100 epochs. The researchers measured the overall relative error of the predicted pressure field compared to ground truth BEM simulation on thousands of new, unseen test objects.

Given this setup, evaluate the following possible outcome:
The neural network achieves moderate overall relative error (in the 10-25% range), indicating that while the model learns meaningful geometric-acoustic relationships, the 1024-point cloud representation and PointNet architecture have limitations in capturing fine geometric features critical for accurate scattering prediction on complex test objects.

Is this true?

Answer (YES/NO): NO